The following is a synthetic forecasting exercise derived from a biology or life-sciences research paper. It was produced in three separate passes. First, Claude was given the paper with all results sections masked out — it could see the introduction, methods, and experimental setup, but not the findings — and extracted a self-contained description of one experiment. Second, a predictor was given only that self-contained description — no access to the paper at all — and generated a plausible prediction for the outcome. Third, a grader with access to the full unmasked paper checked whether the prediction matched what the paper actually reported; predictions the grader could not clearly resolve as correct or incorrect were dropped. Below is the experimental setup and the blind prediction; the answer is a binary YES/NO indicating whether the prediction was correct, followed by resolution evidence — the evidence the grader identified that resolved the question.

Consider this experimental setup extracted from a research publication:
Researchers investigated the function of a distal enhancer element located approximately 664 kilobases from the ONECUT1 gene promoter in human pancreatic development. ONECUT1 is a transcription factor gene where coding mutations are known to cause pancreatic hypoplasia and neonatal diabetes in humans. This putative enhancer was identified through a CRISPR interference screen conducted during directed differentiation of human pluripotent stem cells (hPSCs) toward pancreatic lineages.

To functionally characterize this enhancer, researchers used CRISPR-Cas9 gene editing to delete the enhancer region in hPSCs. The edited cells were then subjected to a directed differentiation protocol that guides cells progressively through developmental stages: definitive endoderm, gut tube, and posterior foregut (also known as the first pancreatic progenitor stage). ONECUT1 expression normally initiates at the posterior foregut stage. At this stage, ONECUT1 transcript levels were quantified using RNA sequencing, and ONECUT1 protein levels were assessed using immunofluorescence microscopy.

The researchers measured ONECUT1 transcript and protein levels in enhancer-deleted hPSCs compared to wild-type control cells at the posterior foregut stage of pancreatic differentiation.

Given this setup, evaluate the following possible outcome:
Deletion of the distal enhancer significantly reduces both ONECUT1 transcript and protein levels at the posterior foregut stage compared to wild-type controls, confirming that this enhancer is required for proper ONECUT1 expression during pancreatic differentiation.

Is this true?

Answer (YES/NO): YES